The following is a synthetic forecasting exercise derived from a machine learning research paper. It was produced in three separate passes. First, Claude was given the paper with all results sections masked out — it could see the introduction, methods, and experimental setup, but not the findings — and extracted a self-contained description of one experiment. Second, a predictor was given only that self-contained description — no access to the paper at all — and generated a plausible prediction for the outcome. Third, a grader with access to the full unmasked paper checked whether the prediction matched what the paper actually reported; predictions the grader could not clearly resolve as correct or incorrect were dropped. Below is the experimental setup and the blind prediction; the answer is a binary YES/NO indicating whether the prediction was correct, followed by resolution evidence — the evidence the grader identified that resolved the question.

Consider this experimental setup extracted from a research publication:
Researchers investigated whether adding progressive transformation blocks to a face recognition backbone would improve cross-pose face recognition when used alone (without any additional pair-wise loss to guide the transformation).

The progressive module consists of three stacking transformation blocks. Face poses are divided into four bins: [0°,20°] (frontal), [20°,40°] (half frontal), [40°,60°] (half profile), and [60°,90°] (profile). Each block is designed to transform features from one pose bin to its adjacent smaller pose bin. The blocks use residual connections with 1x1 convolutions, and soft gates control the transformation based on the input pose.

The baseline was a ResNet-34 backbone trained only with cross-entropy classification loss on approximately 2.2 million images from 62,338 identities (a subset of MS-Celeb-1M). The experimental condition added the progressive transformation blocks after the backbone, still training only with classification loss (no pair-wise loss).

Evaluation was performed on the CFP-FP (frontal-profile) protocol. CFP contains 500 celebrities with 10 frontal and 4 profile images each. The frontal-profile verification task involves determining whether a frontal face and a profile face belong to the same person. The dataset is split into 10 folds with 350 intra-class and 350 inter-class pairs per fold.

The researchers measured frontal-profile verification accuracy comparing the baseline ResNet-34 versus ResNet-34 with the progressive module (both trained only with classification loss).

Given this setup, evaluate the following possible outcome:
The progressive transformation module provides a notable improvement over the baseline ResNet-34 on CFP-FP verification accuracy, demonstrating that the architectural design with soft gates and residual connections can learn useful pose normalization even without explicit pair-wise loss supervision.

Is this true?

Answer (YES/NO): NO